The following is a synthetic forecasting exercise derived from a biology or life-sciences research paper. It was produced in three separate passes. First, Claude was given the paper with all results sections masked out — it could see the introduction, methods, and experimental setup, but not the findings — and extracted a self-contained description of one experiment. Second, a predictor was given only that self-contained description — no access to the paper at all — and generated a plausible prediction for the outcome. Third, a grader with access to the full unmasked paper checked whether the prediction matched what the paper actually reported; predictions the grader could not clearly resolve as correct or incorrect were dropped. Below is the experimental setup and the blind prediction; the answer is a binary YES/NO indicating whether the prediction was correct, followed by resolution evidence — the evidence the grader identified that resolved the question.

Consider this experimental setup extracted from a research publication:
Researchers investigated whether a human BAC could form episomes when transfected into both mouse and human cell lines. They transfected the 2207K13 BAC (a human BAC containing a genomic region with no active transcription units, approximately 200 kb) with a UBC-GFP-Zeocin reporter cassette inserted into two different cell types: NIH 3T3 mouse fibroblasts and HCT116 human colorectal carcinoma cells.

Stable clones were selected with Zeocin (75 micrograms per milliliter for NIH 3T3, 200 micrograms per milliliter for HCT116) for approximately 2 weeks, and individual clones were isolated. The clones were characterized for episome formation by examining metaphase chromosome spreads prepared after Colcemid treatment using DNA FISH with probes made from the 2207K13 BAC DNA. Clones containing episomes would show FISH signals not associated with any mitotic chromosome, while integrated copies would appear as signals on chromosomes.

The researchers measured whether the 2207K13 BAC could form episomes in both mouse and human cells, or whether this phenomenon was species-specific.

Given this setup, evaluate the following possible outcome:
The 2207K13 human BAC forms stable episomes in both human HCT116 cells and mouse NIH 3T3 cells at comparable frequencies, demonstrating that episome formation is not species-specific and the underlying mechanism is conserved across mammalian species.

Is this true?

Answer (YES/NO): NO